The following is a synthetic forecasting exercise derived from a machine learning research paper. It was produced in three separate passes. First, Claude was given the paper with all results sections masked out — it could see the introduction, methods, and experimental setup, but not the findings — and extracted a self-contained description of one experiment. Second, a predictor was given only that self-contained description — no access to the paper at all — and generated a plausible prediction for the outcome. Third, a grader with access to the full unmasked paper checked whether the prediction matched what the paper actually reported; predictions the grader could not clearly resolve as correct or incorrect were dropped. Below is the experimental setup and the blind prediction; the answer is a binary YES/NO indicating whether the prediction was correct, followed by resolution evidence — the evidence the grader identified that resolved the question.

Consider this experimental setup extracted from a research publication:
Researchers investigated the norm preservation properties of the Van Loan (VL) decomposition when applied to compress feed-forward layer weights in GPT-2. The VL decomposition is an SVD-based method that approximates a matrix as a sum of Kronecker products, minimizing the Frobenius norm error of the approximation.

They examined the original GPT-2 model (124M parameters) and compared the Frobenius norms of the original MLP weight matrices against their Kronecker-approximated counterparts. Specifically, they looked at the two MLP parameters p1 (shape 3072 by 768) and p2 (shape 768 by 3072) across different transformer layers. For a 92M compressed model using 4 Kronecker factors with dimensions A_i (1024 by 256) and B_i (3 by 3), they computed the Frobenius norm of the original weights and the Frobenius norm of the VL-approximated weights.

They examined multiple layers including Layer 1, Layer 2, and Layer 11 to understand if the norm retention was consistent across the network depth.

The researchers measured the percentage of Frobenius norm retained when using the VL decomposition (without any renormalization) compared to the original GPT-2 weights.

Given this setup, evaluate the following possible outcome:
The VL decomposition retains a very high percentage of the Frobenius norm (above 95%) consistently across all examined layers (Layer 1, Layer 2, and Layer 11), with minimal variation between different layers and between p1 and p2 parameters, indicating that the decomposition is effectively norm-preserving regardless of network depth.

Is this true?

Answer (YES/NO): NO